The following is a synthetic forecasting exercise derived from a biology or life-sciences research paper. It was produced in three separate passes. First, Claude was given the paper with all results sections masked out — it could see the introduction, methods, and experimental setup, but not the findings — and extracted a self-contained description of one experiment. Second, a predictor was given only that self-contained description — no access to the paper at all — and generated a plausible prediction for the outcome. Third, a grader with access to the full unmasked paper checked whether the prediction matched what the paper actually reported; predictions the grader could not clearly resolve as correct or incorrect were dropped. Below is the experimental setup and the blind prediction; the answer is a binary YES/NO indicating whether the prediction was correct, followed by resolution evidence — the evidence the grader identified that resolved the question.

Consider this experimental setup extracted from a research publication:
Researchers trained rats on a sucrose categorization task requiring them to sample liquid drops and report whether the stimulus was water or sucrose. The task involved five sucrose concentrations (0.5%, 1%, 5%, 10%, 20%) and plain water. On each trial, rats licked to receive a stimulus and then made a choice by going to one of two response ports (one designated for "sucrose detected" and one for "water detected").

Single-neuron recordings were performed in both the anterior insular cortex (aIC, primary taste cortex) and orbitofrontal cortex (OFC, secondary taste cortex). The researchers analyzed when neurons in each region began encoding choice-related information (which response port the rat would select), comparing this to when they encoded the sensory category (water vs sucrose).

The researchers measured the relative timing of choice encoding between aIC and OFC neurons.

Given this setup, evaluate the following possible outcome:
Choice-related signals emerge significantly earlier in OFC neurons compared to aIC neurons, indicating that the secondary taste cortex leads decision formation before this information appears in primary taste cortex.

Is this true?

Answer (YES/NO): NO